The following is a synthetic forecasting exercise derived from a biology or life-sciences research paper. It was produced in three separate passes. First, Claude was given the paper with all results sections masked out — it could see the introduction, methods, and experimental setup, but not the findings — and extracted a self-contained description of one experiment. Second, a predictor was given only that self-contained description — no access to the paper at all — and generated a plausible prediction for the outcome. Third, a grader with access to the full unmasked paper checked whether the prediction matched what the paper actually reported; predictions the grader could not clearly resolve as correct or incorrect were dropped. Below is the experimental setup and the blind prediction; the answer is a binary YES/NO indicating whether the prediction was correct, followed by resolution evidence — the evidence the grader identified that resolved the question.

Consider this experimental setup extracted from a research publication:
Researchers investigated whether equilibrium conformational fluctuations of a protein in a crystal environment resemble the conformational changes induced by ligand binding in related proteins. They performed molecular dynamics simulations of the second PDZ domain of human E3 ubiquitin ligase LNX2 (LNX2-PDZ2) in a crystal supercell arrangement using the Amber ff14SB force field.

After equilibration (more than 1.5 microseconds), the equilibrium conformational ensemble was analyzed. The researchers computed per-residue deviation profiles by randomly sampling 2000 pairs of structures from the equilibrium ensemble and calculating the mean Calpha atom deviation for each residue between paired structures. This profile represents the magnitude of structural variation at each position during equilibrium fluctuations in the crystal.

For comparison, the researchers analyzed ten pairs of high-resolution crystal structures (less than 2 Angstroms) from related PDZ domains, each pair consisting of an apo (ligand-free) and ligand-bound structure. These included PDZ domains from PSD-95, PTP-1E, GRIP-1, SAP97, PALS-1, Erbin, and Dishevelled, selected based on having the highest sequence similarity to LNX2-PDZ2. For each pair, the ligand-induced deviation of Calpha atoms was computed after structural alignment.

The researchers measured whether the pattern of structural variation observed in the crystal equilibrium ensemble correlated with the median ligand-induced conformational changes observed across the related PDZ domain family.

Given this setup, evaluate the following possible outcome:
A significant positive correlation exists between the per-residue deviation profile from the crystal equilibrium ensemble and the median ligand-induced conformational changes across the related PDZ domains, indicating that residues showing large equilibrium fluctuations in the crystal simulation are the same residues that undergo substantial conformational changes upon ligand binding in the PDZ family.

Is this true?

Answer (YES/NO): YES